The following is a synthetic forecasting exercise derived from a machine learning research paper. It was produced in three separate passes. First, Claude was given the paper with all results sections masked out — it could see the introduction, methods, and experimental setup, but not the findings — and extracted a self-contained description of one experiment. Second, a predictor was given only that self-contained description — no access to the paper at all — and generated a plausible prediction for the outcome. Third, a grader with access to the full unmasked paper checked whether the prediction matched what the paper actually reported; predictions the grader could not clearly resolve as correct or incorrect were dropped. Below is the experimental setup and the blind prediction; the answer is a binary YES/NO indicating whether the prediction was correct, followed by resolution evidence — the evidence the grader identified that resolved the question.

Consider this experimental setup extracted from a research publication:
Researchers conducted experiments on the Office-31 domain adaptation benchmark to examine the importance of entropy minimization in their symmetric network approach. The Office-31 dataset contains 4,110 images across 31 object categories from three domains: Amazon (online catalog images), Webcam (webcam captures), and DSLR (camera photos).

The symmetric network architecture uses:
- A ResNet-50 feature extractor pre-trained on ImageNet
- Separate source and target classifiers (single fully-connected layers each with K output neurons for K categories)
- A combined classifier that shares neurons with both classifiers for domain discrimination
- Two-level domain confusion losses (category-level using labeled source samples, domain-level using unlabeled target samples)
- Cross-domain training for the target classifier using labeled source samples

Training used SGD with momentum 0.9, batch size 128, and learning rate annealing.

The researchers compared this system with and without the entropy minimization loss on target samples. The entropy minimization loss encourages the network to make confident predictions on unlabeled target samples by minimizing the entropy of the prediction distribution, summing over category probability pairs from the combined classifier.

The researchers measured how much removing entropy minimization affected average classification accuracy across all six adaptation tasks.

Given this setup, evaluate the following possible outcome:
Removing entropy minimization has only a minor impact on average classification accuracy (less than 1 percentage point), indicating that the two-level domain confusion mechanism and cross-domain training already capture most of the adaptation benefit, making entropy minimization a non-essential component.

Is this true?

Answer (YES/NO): NO